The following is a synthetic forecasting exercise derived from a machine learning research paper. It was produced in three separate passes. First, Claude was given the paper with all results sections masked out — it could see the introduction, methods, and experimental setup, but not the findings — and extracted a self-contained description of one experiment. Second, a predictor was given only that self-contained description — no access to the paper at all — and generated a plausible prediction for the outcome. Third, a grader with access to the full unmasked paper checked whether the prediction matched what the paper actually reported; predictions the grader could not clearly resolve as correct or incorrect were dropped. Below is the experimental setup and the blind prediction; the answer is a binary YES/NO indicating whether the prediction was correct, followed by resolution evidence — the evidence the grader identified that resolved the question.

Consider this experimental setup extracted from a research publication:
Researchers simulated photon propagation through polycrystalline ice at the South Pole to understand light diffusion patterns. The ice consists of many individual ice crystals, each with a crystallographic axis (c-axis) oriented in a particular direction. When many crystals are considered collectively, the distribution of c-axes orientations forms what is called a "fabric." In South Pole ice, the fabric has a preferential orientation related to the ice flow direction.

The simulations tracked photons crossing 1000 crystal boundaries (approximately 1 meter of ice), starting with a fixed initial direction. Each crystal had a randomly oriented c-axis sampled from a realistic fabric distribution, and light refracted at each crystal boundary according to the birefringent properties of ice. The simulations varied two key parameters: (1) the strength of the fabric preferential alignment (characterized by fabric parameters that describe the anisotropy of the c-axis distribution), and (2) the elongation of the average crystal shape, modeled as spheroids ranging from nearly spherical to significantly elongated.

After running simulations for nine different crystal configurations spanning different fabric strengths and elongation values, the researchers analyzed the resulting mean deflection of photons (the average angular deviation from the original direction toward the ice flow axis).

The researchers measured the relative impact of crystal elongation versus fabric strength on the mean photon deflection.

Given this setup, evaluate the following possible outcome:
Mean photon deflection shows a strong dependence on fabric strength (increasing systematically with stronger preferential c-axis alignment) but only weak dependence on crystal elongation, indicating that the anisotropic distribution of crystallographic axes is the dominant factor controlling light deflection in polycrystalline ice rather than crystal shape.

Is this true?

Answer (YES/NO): NO